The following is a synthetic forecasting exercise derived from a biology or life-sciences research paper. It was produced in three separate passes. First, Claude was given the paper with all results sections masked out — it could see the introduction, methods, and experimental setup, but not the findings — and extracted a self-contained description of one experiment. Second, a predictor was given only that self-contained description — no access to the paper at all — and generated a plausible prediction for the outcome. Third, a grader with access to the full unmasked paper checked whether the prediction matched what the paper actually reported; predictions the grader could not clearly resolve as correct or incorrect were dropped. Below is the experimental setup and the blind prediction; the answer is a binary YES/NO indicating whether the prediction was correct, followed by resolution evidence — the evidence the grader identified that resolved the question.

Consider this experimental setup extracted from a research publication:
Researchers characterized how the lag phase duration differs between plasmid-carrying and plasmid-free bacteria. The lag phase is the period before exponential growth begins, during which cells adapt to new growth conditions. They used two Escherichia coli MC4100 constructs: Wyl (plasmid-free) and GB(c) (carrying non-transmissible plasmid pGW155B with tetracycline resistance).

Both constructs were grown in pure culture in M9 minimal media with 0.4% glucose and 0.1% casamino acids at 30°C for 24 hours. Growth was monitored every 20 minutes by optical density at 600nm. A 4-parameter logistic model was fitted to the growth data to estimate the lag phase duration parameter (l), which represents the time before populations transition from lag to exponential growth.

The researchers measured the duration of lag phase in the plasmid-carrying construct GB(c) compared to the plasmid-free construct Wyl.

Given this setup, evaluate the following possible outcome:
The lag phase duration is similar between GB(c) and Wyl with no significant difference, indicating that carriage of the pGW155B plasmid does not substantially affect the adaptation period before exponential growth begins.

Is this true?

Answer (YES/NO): NO